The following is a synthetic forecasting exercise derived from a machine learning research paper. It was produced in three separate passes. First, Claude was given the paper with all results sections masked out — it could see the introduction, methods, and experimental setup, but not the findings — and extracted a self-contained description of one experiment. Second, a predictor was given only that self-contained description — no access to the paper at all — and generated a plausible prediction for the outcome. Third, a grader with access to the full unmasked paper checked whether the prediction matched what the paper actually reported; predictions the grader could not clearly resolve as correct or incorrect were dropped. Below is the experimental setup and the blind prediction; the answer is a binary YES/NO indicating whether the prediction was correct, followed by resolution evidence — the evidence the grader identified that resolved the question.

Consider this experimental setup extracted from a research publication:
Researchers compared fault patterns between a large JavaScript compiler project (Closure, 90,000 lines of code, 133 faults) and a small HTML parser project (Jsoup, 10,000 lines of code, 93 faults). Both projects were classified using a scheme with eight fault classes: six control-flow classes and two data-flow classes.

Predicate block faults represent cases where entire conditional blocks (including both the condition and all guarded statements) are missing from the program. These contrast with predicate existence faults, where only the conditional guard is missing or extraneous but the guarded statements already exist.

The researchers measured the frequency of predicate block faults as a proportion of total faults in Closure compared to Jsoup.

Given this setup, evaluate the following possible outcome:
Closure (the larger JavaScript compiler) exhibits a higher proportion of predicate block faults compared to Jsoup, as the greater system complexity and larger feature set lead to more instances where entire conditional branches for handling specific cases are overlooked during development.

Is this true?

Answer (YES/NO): NO